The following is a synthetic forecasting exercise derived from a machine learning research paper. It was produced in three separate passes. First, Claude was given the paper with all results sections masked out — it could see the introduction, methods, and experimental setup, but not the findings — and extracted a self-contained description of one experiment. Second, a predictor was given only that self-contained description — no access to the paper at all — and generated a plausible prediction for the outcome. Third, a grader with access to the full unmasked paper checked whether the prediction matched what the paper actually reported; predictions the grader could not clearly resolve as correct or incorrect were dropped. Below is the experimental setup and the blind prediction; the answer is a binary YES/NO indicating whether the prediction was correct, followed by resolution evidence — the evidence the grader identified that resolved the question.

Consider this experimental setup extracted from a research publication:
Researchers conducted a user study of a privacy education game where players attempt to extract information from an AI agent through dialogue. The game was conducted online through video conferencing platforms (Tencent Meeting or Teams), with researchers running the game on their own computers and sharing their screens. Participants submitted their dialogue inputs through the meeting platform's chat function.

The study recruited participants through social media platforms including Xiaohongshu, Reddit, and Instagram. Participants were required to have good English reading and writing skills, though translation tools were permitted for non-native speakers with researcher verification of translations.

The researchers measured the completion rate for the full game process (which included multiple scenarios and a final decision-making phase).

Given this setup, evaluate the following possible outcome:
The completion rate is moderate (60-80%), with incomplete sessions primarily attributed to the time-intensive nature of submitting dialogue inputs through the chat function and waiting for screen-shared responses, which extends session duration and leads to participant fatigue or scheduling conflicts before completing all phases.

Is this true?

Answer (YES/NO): NO